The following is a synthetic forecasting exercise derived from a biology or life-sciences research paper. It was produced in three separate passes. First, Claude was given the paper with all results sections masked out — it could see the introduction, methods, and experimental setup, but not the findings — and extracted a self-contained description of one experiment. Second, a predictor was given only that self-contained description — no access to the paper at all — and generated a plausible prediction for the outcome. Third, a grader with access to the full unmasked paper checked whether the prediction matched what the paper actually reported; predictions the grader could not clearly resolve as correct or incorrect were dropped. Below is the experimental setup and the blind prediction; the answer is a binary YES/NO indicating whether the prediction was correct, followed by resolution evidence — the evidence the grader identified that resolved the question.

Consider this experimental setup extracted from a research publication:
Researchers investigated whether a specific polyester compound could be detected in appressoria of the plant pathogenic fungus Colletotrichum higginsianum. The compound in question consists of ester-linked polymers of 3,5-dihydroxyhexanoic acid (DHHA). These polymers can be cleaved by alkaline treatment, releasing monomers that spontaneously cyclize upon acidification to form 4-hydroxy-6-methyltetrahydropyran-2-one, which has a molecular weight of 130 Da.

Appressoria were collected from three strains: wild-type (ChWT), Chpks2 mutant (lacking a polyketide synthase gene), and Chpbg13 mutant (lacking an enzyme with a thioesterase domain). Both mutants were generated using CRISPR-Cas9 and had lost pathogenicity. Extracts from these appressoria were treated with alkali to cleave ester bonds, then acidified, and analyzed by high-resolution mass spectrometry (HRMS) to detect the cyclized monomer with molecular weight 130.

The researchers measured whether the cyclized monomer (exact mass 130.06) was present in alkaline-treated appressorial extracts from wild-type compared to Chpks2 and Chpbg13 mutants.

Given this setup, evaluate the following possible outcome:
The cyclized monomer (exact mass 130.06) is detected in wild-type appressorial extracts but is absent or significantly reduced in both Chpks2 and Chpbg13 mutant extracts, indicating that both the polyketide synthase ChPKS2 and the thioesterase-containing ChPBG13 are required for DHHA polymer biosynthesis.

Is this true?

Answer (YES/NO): YES